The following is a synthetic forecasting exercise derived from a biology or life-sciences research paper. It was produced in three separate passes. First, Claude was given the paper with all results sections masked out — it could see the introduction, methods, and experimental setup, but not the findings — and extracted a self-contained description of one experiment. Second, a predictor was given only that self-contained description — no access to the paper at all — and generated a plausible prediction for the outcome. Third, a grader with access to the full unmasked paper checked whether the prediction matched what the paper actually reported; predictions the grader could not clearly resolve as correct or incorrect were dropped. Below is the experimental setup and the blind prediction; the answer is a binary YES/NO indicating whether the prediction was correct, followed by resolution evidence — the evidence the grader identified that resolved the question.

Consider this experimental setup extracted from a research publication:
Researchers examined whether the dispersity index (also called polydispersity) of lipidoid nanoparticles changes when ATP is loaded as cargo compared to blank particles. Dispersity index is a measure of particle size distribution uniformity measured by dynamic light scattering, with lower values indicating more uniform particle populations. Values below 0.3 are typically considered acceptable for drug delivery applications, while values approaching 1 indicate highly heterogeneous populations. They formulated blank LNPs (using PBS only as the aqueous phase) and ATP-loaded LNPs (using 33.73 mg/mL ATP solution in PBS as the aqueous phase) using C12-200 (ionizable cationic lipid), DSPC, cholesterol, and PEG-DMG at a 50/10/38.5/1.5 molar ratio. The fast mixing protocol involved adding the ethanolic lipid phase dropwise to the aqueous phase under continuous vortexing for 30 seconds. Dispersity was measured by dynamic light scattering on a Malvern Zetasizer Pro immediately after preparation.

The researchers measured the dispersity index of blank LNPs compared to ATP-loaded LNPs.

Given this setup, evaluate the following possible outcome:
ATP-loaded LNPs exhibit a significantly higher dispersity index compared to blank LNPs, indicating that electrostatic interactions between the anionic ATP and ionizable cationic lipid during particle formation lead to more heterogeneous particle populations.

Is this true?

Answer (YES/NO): NO